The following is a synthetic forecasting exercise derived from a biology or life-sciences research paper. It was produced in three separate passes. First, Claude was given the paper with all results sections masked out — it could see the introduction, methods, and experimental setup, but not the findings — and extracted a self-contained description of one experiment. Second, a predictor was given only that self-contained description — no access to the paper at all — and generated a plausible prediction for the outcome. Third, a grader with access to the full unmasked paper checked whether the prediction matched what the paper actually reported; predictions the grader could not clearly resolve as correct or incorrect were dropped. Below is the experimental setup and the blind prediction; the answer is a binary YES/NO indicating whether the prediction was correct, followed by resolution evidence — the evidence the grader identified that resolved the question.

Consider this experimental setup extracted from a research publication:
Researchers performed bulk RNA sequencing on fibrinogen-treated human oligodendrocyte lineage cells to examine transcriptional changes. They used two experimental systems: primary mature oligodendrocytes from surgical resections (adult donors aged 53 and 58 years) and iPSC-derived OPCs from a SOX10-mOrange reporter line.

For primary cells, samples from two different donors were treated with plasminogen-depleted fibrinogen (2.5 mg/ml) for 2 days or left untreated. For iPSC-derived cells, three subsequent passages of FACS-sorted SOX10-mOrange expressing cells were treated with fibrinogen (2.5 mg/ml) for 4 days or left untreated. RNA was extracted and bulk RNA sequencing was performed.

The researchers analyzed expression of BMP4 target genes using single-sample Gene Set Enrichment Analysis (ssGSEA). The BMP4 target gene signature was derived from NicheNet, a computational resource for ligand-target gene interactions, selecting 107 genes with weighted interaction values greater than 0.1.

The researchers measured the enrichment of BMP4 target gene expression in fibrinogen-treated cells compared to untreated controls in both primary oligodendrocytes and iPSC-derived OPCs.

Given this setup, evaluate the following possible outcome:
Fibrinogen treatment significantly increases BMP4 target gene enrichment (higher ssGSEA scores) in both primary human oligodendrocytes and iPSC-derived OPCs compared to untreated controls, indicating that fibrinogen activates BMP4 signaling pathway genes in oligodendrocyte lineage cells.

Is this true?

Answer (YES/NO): NO